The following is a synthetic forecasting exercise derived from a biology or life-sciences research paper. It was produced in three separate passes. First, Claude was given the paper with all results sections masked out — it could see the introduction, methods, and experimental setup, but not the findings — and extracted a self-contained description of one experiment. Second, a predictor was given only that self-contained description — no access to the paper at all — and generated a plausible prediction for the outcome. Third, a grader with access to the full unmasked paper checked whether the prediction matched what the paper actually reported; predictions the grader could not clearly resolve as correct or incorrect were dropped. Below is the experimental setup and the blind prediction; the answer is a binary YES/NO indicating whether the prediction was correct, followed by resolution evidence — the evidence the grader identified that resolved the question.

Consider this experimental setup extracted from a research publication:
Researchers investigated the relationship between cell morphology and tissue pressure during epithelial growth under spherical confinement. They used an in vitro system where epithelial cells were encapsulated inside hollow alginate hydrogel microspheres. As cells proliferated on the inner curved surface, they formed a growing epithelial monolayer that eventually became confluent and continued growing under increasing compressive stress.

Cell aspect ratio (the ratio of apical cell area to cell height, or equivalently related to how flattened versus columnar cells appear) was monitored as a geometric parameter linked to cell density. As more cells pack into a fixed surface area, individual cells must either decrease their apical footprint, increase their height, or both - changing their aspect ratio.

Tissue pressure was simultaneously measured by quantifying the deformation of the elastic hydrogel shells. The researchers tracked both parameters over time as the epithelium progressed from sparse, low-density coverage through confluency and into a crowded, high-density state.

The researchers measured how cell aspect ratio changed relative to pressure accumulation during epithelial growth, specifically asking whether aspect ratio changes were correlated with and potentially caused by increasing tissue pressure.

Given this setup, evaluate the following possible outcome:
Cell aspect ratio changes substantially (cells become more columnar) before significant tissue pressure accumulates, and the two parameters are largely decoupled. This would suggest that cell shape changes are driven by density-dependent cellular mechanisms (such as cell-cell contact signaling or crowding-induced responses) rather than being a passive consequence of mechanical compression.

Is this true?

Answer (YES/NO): YES